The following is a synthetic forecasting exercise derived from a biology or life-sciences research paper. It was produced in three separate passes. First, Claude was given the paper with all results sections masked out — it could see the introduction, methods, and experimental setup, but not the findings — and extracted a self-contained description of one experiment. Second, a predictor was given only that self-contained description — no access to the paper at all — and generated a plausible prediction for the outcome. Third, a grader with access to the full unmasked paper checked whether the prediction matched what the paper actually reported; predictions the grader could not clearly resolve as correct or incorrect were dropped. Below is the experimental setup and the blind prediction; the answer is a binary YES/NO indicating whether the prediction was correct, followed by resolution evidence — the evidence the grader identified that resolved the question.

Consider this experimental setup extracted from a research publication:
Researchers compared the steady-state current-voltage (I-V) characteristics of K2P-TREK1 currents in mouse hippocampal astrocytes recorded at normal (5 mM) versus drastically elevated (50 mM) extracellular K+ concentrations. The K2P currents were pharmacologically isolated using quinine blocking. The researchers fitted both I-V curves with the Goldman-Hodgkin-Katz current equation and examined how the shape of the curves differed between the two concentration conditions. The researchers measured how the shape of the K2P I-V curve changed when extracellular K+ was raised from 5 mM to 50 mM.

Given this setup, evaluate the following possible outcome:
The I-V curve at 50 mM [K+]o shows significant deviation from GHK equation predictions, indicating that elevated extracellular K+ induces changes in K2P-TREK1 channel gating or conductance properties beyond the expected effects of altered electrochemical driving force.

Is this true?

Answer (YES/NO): NO